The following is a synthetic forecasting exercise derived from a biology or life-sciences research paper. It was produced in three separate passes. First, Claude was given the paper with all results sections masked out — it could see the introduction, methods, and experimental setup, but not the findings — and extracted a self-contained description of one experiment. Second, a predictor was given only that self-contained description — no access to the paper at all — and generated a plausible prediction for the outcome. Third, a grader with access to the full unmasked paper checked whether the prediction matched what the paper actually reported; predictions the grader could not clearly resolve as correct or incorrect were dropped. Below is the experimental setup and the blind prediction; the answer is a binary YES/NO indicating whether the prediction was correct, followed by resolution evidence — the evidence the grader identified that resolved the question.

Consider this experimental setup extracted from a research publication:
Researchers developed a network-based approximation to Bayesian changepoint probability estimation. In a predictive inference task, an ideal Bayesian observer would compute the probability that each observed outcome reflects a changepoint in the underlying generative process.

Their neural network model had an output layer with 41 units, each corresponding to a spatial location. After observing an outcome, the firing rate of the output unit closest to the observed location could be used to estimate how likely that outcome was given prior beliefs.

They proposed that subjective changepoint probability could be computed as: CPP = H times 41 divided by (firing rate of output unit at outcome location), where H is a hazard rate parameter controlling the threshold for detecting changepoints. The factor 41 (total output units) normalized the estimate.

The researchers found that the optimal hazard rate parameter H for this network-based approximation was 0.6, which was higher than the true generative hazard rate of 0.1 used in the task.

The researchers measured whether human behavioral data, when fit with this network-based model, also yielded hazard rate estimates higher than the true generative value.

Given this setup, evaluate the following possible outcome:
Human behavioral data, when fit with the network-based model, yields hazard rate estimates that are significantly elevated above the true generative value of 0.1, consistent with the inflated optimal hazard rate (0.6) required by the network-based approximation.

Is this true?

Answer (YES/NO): YES